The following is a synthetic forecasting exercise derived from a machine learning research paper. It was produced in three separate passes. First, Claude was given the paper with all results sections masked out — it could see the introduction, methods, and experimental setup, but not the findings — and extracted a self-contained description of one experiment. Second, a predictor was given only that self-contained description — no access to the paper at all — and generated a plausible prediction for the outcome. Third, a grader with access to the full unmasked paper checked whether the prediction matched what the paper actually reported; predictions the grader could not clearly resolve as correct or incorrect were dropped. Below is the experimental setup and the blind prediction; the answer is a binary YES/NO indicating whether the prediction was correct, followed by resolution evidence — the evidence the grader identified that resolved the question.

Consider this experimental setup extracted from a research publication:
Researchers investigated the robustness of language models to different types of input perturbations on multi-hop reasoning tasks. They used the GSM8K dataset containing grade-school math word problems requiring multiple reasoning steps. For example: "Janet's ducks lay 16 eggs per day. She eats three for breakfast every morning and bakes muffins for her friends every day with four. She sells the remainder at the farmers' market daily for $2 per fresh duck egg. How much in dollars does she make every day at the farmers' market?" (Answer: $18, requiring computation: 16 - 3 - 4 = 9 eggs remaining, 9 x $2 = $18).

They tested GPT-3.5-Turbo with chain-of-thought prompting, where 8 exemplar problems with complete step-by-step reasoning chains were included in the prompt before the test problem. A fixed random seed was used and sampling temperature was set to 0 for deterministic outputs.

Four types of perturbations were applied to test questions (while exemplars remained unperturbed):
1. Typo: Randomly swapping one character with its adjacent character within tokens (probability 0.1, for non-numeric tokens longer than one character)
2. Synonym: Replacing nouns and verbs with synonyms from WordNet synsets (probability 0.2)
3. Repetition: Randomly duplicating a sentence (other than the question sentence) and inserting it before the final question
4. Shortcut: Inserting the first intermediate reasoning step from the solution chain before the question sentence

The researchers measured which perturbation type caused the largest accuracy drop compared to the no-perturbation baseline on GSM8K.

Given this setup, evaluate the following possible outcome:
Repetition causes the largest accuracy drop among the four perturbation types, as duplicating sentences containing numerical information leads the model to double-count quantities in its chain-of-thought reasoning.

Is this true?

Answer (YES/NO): NO